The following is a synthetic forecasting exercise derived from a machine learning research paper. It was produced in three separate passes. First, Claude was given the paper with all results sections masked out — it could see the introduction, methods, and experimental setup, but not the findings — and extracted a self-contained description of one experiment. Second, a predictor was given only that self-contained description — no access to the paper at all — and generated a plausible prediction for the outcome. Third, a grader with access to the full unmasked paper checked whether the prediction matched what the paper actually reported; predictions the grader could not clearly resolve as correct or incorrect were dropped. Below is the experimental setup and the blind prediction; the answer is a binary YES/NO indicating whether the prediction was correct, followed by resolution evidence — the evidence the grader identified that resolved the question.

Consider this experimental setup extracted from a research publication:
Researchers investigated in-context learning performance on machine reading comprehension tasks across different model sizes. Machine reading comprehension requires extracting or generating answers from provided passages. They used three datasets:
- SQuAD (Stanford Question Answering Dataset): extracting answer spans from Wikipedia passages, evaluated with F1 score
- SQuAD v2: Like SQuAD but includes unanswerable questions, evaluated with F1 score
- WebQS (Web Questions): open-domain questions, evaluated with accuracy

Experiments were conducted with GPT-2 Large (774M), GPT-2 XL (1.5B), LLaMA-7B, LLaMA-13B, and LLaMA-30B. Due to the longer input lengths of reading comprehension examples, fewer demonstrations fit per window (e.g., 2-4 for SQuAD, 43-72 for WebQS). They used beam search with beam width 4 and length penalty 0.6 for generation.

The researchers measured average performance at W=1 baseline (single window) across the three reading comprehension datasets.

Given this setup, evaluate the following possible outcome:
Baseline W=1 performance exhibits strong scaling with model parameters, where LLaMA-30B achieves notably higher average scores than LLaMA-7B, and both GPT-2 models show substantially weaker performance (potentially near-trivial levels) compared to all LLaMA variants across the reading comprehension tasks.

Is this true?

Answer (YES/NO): NO